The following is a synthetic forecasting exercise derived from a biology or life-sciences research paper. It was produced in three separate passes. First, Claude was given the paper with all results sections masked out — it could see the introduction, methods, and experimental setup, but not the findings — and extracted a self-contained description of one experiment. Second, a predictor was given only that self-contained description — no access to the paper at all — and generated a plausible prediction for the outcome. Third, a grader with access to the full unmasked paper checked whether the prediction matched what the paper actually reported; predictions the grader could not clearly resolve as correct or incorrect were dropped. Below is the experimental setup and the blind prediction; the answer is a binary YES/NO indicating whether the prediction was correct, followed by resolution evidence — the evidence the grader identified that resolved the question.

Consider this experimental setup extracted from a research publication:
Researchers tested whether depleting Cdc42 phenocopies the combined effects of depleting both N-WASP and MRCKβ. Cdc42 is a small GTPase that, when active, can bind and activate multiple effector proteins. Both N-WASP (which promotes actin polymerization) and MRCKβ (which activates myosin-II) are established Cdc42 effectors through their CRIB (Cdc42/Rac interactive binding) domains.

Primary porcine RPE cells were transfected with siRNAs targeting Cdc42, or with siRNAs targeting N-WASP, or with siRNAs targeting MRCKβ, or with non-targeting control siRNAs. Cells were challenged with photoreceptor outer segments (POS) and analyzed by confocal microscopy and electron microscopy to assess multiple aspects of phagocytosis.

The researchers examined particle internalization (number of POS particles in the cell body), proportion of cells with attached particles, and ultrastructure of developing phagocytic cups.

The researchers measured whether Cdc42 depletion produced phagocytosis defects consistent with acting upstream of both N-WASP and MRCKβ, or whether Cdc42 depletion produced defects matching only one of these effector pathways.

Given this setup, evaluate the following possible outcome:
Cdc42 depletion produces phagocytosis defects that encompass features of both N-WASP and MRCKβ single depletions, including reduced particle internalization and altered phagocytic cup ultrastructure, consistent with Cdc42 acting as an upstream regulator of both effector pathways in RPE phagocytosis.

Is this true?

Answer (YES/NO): YES